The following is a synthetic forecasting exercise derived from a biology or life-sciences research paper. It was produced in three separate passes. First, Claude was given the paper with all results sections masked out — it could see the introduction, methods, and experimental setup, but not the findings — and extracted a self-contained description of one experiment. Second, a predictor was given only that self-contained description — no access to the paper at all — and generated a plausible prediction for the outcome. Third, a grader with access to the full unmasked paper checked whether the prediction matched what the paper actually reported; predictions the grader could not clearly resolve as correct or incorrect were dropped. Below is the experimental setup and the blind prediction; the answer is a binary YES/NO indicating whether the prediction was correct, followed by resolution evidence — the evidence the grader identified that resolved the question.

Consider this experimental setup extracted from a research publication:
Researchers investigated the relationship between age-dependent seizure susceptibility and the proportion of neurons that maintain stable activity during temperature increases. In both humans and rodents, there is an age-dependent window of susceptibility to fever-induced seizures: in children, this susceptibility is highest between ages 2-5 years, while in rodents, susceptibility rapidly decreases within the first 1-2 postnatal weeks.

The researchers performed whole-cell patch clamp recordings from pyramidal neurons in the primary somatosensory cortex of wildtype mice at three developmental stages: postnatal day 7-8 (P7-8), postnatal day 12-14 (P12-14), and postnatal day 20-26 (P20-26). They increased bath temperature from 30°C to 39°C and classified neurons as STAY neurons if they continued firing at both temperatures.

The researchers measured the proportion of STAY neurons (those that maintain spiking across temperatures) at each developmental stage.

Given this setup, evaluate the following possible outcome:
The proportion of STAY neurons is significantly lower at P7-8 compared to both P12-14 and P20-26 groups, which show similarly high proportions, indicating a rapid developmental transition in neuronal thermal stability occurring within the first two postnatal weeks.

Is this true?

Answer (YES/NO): NO